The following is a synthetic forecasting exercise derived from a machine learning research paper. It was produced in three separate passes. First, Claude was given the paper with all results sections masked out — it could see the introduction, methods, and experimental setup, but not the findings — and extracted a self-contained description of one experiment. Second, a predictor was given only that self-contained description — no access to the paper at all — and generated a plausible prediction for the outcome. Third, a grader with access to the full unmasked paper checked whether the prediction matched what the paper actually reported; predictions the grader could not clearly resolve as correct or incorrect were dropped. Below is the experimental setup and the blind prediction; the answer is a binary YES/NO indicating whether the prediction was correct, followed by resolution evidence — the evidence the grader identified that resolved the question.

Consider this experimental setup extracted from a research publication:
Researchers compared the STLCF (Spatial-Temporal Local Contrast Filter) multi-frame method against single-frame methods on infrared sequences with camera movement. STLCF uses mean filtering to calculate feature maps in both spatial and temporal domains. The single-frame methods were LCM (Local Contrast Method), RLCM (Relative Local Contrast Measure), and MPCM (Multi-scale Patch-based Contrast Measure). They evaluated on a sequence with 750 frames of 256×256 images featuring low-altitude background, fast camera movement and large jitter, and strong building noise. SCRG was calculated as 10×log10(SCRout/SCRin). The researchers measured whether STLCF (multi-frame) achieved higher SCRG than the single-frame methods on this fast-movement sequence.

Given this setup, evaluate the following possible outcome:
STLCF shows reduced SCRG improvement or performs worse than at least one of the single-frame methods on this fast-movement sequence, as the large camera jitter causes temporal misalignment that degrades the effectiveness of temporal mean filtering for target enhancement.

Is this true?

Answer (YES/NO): YES